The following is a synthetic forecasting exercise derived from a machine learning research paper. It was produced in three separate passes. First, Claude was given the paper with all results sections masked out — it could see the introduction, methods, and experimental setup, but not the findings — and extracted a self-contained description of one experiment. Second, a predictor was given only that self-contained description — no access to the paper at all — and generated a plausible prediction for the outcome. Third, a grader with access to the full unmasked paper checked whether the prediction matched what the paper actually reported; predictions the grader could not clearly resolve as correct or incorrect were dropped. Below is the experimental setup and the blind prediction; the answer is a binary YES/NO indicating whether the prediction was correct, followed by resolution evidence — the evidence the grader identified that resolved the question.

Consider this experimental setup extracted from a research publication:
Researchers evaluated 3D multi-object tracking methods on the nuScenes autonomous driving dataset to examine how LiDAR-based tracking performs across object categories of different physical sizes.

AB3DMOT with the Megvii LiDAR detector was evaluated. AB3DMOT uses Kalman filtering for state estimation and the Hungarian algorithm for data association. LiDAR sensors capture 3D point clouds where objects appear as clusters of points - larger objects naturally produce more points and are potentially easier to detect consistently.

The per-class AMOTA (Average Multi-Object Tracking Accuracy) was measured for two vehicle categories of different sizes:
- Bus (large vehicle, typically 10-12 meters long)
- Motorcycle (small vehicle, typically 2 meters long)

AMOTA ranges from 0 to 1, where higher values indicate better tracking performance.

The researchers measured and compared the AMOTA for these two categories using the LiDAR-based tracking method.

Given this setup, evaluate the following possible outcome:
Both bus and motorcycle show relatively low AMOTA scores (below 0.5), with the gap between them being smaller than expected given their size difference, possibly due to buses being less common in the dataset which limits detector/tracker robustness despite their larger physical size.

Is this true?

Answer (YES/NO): NO